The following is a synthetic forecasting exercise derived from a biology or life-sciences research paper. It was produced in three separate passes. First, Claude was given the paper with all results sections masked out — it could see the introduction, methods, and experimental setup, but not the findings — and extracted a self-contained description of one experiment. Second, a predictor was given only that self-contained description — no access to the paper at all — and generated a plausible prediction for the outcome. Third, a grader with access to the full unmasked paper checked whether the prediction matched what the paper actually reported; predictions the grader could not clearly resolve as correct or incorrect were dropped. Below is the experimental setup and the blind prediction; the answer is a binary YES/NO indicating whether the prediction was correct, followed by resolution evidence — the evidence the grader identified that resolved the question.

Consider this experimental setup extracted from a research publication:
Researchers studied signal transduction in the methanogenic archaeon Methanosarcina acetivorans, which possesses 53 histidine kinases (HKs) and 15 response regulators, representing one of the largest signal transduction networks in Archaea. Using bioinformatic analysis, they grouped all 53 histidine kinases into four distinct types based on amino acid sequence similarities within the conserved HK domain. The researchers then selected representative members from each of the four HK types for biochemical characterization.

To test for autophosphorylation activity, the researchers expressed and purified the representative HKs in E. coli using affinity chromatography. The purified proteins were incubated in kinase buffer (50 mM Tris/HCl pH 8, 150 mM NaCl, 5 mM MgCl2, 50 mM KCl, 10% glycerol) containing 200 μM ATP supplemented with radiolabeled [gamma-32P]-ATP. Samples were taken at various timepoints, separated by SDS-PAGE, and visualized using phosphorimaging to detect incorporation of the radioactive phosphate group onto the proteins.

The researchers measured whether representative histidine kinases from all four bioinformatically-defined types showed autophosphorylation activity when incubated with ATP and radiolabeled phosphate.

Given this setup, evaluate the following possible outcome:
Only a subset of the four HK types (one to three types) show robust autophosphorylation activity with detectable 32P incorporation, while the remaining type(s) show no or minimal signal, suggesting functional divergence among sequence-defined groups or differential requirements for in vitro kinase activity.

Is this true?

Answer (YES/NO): YES